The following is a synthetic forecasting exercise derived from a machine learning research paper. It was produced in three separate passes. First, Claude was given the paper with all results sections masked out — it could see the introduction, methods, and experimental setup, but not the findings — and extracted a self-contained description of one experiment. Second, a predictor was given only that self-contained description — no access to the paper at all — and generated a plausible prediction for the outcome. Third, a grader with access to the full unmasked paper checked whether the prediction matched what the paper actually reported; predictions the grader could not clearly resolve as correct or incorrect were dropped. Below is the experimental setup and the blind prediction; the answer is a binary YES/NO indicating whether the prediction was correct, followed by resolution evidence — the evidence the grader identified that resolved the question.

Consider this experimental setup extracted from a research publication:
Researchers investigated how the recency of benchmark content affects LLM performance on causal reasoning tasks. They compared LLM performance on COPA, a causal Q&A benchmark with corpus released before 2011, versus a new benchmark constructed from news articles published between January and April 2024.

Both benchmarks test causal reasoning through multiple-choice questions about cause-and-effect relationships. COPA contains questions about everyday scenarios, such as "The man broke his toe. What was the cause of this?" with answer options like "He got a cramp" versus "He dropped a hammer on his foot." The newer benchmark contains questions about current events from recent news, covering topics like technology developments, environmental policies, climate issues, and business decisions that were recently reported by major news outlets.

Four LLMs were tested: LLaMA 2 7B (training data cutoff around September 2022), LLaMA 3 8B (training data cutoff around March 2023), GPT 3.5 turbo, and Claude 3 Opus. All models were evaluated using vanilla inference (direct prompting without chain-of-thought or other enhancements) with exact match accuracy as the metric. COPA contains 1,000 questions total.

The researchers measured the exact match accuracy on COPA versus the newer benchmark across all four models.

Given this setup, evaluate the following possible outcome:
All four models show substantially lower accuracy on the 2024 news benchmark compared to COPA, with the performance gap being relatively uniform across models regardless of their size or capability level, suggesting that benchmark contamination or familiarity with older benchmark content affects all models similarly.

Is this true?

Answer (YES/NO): NO